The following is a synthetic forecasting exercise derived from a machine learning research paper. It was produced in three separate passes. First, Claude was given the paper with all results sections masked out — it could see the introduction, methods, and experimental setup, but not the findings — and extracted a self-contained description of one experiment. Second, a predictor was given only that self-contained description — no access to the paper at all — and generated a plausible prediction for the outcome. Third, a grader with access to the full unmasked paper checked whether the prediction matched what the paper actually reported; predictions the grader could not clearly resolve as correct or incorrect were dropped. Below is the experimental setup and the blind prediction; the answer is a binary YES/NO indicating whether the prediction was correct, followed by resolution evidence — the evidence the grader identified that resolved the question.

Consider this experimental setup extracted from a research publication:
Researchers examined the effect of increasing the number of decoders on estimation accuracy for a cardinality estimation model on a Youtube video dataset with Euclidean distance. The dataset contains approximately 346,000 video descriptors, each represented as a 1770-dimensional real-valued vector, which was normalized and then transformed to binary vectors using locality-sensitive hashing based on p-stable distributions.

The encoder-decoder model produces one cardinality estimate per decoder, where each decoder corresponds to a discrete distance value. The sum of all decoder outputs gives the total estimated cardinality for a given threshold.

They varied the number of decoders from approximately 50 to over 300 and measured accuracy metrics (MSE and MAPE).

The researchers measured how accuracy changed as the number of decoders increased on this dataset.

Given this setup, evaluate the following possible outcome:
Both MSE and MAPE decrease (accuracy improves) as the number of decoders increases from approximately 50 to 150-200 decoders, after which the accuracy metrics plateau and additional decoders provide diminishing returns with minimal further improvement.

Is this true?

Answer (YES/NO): NO